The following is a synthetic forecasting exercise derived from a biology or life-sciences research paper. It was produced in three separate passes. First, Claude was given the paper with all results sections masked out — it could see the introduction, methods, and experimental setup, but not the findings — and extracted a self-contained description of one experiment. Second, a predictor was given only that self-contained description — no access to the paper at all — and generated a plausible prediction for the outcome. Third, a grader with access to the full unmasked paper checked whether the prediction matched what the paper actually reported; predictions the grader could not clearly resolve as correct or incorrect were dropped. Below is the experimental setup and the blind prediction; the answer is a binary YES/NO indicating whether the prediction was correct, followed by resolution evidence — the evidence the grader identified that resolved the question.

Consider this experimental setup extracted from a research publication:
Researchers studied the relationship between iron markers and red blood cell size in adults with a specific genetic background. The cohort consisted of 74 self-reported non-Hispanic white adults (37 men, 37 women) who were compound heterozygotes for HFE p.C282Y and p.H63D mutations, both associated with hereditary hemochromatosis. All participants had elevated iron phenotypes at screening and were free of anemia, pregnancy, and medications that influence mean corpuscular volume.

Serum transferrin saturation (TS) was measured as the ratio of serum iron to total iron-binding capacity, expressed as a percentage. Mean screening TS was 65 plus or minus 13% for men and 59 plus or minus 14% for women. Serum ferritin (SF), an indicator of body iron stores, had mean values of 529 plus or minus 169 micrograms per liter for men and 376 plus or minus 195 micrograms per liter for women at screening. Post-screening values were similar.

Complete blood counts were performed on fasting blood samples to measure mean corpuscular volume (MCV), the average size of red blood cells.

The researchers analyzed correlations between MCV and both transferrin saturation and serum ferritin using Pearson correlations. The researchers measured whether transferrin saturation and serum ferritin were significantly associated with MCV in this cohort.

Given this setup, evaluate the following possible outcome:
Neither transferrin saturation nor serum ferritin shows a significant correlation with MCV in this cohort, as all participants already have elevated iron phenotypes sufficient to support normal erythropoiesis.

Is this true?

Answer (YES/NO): YES